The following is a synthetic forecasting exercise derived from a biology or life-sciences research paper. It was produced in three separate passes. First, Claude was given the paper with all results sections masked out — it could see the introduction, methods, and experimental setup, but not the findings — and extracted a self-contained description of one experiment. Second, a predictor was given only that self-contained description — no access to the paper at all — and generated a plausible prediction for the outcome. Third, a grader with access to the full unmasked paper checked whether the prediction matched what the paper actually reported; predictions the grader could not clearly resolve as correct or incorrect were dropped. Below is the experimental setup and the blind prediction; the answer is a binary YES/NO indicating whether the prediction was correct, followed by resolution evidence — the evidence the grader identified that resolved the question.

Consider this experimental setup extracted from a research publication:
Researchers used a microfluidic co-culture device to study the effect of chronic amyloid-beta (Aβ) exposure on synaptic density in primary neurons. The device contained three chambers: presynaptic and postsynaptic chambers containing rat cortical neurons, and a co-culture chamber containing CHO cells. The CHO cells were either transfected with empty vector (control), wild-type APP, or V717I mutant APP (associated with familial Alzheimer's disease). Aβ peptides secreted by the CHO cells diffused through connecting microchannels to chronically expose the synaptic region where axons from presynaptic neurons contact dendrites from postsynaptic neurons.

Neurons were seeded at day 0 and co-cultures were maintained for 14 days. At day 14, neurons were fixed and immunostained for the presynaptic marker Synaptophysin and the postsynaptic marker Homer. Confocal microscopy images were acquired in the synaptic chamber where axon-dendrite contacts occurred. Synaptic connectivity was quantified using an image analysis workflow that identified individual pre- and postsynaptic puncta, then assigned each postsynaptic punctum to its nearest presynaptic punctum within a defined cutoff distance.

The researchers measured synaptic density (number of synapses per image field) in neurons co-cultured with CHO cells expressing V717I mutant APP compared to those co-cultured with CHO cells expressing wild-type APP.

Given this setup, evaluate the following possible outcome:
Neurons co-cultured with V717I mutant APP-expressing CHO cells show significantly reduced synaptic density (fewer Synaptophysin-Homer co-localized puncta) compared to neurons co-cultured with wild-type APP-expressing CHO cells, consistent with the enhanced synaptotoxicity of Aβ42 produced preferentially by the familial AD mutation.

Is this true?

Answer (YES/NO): YES